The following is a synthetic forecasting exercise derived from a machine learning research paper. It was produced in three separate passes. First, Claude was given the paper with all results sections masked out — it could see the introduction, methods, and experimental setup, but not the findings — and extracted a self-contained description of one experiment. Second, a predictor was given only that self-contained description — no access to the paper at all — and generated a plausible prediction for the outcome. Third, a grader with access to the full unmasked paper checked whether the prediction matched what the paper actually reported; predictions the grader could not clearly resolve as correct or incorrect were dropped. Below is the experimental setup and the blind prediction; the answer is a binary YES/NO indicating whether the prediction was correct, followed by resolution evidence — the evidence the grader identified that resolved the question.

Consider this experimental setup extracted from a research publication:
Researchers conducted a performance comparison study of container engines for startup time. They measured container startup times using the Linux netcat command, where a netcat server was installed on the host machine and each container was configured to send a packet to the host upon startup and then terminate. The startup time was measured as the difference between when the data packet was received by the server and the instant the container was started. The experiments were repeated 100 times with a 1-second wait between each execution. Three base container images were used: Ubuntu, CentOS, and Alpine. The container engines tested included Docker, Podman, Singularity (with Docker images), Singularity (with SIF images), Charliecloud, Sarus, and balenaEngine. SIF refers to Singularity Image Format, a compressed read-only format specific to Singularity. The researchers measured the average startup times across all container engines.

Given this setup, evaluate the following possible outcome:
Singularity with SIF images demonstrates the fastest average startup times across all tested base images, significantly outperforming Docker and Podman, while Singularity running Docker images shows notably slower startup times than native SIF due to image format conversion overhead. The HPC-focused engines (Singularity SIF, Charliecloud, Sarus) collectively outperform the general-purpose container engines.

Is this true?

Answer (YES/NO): NO